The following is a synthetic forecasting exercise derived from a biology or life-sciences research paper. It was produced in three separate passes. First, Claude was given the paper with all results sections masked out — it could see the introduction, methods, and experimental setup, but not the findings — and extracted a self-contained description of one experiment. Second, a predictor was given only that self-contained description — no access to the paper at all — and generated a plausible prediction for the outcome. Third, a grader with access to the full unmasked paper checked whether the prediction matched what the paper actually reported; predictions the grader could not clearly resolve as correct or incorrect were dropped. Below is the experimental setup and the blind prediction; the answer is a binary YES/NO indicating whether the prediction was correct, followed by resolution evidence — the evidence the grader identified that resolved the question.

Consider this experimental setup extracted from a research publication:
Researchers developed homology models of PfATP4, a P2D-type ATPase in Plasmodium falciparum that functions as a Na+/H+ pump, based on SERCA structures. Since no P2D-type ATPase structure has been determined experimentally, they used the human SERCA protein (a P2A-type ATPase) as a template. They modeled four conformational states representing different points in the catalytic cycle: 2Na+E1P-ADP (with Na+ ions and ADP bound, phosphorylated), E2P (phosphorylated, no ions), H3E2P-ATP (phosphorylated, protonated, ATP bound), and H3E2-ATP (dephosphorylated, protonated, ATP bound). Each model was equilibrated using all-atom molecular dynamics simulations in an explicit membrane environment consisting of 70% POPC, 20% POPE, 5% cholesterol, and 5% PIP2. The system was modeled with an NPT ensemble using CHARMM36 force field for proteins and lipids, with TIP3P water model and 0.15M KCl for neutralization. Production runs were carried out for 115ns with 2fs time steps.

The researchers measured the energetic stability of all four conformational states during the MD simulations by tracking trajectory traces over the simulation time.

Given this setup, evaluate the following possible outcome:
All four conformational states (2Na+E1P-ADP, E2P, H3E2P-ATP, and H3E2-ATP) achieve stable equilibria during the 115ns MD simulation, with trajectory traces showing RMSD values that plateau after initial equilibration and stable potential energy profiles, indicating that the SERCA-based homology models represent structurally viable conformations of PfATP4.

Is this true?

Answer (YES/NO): YES